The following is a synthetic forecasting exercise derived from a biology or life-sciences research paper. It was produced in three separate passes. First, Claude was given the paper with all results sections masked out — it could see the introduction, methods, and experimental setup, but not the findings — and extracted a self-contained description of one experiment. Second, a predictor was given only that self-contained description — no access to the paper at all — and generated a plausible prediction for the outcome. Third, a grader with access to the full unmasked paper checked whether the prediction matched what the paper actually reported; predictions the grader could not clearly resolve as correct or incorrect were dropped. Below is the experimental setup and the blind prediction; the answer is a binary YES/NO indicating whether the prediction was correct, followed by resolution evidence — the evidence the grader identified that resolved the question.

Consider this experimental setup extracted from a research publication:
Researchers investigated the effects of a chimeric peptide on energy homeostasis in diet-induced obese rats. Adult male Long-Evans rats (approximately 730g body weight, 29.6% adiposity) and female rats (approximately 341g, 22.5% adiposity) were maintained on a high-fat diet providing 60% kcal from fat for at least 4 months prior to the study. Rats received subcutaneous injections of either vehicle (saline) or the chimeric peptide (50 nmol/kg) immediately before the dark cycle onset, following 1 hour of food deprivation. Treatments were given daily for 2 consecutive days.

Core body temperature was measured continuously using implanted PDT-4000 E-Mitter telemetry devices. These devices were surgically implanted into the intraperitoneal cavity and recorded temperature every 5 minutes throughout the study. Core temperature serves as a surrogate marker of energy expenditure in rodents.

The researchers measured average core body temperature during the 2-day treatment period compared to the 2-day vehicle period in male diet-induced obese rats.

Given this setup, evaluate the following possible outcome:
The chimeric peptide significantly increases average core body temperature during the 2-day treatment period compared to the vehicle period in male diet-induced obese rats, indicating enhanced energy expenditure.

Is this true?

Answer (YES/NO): NO